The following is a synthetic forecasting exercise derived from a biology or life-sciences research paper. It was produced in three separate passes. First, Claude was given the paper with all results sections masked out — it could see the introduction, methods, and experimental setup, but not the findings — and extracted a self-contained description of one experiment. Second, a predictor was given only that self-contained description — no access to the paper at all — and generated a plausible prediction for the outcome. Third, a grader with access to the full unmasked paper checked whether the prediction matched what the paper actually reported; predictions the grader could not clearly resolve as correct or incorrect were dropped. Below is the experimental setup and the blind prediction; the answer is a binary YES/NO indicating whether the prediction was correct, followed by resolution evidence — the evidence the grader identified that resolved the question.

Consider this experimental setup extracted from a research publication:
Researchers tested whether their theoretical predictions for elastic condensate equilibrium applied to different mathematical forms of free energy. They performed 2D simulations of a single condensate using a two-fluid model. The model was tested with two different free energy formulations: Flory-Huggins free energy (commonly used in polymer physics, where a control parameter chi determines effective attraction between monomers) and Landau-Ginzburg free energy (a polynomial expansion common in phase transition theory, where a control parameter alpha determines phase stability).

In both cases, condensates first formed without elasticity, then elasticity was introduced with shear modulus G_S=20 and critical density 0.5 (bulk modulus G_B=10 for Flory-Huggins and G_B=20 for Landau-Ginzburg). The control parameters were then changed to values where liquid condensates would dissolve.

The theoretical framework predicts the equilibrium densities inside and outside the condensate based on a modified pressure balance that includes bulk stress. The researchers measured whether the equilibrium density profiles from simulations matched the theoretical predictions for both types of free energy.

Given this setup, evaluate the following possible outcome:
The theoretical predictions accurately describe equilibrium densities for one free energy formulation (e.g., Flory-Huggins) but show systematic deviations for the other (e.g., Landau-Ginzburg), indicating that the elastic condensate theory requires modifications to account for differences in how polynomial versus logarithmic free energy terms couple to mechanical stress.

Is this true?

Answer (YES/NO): NO